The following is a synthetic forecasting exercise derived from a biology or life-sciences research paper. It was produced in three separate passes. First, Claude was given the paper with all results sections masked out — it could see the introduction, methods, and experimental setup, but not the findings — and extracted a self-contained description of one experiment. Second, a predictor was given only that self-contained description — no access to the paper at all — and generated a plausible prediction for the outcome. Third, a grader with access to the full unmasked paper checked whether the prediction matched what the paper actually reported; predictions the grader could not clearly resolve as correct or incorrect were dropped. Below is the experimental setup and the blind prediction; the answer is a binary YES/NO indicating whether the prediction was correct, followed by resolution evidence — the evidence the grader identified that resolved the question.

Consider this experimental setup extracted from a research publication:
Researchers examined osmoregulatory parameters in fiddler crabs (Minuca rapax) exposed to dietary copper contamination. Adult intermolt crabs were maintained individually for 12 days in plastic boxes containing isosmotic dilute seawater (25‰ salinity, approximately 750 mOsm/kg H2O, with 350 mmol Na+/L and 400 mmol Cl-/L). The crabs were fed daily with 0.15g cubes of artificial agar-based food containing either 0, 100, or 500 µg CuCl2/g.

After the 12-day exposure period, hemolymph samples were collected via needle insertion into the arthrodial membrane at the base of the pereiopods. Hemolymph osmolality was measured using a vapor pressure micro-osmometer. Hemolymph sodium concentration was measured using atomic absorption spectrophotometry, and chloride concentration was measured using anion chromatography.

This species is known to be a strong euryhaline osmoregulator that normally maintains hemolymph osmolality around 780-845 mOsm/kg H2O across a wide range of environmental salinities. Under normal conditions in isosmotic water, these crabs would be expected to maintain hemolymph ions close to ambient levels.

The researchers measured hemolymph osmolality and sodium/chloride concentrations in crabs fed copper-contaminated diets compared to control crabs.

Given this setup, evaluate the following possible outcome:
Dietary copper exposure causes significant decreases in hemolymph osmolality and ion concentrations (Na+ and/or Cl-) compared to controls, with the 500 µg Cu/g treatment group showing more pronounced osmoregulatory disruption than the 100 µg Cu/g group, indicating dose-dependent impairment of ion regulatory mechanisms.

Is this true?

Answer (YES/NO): NO